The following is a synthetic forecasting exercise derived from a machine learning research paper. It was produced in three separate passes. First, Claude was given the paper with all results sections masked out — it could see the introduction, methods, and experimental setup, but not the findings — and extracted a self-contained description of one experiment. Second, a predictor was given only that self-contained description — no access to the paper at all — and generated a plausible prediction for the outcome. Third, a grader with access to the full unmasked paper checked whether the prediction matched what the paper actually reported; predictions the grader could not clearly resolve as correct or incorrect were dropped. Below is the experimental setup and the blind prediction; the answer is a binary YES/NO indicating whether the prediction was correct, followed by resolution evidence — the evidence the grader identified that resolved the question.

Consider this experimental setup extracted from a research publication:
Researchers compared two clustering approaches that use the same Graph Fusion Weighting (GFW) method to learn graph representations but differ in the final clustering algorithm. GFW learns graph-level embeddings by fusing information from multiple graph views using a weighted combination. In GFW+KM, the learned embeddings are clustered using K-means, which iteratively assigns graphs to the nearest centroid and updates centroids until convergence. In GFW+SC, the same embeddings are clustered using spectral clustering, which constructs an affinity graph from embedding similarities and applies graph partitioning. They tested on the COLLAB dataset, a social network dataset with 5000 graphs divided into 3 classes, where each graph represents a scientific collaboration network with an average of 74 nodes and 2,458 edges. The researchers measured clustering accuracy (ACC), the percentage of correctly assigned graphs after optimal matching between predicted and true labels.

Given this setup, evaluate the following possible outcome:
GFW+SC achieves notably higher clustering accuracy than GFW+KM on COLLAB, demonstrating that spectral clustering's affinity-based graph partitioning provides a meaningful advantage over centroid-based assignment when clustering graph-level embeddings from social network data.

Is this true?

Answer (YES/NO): NO